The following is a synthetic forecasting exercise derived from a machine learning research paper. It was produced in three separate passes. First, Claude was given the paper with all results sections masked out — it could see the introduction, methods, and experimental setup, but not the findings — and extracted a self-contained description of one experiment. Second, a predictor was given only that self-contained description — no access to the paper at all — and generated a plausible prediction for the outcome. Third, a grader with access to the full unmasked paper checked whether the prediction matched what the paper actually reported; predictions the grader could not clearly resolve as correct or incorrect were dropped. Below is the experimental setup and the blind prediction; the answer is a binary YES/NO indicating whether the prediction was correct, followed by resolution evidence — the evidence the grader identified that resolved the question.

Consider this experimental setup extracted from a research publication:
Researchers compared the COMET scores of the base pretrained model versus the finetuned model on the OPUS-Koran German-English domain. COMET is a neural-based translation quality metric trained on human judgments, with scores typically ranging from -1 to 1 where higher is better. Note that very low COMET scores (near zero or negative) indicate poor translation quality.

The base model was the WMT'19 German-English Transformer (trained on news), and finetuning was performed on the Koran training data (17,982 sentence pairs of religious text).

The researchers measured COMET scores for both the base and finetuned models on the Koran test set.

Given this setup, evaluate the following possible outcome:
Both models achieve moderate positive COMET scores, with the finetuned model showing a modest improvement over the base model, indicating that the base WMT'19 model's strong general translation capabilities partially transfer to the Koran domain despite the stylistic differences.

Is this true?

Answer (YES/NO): NO